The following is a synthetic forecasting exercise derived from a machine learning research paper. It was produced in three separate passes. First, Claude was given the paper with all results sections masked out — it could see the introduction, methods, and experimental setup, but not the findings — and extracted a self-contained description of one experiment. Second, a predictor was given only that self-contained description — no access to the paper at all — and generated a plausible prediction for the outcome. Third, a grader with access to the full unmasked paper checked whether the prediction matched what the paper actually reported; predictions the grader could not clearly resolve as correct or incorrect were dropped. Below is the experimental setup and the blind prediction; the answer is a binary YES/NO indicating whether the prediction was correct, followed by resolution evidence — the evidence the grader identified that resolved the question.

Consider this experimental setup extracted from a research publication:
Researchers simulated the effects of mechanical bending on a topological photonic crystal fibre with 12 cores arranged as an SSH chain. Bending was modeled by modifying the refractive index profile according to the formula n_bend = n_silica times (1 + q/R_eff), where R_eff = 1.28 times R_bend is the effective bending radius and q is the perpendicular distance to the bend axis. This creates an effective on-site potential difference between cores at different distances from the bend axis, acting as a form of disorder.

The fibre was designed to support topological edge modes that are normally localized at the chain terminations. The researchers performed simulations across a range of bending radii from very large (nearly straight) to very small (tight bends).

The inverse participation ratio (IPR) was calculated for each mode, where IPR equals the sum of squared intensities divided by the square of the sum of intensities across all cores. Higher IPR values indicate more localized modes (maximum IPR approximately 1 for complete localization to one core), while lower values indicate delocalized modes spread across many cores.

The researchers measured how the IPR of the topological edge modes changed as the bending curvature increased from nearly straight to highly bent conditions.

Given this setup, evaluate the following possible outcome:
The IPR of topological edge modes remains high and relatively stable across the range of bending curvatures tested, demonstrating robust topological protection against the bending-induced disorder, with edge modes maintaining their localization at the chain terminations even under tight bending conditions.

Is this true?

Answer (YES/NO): NO